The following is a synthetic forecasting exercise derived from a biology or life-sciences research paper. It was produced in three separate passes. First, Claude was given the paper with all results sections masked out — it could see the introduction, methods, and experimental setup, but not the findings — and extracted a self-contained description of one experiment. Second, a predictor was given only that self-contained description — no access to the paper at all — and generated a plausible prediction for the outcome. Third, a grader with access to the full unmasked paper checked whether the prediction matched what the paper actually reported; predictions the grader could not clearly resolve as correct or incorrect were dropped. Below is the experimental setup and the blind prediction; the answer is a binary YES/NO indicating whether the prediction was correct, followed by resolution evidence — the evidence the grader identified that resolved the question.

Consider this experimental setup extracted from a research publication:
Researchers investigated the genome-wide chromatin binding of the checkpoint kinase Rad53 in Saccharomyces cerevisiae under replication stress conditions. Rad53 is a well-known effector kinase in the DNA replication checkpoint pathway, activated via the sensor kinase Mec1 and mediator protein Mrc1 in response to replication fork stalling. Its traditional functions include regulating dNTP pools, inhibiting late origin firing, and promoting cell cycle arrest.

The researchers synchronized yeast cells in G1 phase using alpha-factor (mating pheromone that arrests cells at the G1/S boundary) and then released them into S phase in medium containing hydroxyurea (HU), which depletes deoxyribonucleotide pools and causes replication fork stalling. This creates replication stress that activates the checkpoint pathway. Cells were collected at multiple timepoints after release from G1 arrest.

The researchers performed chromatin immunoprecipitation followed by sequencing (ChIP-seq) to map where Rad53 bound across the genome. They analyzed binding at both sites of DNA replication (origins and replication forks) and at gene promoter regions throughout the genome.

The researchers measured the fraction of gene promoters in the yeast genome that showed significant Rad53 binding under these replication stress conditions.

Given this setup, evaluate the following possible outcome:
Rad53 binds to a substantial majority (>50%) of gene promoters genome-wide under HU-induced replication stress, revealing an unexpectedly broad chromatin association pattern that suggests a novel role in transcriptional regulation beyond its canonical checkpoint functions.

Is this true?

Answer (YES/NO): NO